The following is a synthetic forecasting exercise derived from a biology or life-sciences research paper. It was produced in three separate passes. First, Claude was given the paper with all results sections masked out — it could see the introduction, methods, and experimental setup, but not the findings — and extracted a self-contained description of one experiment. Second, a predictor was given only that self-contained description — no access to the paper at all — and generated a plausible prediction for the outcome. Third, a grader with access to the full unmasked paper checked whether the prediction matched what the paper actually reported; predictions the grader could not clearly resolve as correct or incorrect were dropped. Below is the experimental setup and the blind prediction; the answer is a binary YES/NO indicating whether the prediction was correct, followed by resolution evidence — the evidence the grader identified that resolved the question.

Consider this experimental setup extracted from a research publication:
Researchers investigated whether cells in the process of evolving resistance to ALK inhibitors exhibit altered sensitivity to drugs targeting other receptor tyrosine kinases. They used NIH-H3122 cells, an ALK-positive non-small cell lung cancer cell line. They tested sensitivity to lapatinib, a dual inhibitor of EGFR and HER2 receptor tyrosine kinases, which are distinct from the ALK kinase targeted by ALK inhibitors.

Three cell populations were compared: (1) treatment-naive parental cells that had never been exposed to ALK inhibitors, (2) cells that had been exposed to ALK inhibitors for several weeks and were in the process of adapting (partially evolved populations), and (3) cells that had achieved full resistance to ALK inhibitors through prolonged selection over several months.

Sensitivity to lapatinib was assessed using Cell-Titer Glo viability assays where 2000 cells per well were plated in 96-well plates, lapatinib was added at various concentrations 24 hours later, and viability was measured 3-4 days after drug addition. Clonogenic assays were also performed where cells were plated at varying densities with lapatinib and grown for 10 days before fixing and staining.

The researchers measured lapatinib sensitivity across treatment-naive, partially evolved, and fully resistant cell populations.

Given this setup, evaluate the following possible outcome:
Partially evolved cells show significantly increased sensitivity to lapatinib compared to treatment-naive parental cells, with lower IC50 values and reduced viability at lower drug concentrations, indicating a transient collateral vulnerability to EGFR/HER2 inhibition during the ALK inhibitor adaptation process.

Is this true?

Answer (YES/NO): YES